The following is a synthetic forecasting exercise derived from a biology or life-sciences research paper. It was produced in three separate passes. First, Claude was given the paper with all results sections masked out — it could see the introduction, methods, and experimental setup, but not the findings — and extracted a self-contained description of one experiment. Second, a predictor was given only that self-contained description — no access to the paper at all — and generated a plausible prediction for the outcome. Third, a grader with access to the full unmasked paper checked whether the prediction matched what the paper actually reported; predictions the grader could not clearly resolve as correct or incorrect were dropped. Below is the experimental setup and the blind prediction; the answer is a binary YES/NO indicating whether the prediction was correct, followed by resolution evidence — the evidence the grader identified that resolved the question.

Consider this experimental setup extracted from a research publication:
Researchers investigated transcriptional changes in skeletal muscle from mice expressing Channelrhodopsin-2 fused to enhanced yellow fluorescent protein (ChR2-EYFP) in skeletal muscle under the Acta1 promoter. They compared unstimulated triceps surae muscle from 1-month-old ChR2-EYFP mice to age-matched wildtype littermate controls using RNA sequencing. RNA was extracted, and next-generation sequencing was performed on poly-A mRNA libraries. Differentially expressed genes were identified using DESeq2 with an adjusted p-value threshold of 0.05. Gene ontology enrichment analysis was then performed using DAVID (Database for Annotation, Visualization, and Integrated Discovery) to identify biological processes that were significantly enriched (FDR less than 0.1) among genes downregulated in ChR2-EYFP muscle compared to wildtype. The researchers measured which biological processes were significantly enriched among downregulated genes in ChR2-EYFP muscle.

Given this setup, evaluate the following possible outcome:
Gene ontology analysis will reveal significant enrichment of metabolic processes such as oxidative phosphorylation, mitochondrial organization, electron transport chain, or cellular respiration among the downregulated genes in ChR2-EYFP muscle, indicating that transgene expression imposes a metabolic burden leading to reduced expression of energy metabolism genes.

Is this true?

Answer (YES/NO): NO